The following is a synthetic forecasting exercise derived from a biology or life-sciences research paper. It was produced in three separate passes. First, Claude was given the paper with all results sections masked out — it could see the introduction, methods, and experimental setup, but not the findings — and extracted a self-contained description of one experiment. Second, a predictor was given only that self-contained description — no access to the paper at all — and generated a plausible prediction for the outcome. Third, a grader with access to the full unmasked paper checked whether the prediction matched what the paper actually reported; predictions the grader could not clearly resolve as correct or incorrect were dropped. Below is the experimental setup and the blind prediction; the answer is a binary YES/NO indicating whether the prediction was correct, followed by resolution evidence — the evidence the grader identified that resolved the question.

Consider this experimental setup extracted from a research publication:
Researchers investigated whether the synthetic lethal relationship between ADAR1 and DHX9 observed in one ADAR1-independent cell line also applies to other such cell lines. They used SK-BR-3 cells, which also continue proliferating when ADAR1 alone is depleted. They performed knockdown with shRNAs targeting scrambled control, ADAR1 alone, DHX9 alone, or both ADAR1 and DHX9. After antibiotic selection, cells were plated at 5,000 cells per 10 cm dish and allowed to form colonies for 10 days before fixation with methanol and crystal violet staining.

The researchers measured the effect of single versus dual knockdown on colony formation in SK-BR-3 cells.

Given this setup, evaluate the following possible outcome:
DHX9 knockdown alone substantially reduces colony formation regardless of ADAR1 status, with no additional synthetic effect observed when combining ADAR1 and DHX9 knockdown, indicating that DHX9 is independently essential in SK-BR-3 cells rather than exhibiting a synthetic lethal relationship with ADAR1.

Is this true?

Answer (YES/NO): NO